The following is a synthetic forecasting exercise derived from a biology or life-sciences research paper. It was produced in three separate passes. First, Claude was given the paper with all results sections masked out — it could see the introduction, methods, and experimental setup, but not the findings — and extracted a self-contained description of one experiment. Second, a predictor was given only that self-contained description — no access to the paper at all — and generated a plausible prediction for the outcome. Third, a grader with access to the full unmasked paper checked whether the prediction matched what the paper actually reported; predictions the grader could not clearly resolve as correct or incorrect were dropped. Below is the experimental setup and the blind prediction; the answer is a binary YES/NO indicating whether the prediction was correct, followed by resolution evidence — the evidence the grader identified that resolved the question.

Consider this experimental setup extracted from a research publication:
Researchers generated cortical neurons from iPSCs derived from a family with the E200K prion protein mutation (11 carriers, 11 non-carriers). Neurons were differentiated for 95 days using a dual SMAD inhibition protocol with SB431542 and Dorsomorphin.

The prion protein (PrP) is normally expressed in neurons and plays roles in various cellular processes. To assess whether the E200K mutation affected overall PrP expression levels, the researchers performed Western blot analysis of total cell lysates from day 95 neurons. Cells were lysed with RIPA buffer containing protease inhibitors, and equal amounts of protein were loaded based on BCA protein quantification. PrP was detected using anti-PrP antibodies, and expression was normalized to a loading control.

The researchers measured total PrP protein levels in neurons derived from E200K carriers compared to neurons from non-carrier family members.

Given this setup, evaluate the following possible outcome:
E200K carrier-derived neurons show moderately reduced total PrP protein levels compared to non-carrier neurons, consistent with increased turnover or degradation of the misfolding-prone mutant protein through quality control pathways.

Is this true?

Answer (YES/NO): NO